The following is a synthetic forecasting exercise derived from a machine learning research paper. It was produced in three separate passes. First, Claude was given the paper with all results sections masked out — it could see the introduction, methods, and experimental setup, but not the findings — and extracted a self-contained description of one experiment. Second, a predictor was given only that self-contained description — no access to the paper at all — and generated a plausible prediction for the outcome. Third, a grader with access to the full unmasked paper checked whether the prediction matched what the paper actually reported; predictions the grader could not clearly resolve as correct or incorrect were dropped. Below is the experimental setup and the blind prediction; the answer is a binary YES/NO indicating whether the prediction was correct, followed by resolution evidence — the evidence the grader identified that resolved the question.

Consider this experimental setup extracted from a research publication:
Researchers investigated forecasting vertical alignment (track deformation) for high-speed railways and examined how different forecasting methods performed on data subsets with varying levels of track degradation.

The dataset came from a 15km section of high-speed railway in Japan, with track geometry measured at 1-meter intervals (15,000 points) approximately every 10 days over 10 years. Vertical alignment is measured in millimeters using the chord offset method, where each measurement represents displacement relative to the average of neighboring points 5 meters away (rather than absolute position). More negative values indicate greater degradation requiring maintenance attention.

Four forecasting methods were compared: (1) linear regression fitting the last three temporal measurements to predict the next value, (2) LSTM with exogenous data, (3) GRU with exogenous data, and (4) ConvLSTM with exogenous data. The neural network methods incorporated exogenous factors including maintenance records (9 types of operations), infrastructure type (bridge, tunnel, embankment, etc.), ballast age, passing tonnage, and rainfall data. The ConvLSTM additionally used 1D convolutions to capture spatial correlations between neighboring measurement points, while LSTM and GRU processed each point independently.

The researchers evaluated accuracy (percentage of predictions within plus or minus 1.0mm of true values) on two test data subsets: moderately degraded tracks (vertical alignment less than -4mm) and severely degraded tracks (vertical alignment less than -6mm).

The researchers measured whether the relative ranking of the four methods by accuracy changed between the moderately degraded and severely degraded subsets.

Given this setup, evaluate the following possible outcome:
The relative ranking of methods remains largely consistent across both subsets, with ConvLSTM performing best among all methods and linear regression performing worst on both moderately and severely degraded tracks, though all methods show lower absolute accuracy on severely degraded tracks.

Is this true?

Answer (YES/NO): NO